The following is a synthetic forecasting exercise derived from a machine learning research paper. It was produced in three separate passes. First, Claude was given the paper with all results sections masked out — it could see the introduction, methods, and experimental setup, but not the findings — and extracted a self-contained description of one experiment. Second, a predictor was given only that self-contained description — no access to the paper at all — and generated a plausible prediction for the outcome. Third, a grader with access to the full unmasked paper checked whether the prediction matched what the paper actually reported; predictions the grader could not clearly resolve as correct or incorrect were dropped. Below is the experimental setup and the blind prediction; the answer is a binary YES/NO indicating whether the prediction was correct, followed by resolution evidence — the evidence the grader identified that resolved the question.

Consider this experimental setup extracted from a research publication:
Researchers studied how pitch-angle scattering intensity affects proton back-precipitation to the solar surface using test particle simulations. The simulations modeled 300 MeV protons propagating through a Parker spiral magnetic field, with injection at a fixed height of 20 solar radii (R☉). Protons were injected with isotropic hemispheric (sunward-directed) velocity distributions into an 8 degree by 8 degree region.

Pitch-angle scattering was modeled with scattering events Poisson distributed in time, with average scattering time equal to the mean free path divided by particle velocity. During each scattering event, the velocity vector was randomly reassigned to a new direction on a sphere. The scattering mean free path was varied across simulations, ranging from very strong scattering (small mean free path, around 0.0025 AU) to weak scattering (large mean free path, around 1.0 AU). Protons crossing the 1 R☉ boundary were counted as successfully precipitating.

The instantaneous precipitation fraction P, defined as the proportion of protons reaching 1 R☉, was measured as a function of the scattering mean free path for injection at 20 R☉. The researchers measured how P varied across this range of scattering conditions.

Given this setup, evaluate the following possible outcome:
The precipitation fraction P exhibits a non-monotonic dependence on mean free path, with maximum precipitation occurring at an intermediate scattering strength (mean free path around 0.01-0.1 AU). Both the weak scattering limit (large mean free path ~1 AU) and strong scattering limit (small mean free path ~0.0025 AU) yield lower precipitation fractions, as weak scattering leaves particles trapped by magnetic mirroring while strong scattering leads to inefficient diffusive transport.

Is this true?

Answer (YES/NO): NO